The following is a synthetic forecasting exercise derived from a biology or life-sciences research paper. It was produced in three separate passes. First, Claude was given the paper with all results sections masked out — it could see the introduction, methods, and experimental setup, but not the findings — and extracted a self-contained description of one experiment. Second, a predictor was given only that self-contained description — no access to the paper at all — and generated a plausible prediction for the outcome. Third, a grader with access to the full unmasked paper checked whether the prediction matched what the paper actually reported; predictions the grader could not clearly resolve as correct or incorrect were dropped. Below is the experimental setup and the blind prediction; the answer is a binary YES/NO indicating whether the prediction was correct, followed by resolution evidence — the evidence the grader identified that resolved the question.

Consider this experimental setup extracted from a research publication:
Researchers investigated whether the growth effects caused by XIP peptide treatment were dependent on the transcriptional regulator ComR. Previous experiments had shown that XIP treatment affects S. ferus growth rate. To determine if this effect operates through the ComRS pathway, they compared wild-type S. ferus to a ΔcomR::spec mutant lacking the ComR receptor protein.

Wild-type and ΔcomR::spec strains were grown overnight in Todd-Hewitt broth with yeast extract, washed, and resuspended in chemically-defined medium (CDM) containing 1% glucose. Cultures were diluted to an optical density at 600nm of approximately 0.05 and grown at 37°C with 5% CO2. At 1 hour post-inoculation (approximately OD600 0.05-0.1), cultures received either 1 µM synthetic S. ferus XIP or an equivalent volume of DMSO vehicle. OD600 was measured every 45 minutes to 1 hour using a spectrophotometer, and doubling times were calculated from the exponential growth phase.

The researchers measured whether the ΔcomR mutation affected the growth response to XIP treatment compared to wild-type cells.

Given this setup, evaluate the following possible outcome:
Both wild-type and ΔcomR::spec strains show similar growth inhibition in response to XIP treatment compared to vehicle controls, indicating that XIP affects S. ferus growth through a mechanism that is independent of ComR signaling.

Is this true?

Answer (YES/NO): NO